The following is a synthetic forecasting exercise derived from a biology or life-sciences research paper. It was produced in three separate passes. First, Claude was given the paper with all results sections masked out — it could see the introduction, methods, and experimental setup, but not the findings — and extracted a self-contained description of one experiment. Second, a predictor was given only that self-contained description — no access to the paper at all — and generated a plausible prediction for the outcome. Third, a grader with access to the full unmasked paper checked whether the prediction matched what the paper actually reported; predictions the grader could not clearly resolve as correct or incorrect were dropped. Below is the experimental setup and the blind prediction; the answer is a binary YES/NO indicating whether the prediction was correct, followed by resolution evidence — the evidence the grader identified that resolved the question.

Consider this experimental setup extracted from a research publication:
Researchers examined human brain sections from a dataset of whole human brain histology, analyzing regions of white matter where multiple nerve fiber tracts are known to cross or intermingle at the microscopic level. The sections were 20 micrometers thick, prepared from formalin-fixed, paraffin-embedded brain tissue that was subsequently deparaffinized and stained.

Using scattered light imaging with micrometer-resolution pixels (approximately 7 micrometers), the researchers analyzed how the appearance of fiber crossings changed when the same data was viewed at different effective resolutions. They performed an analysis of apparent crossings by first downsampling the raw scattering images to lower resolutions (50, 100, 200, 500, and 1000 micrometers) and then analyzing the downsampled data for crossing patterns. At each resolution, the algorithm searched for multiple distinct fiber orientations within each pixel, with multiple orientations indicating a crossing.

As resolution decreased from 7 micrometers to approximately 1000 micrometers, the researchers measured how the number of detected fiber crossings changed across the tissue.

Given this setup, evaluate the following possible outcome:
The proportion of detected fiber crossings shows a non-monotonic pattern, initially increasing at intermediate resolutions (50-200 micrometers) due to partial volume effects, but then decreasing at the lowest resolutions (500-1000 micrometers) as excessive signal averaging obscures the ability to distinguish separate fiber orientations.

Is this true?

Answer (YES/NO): NO